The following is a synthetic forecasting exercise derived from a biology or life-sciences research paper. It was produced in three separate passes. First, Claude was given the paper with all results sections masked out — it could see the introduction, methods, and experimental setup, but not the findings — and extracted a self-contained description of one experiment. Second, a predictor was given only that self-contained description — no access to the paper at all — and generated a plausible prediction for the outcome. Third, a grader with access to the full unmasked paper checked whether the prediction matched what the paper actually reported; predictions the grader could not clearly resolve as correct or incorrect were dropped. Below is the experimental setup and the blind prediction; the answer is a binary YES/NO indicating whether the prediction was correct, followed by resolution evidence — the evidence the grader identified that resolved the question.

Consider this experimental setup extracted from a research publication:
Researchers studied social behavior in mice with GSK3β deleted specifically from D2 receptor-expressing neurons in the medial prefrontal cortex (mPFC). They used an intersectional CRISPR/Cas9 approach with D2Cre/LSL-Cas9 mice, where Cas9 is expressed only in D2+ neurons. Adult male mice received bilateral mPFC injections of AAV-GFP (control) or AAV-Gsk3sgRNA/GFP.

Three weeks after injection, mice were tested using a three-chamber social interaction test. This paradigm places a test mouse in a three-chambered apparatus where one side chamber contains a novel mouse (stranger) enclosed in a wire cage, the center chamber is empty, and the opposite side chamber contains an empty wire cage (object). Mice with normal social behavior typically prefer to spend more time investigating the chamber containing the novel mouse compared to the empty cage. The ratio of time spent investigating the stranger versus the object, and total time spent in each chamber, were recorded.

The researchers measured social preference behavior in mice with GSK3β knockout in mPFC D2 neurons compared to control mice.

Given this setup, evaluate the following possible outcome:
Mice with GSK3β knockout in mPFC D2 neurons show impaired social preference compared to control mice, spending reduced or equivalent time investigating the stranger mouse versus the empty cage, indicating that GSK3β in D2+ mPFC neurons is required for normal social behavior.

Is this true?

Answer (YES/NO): NO